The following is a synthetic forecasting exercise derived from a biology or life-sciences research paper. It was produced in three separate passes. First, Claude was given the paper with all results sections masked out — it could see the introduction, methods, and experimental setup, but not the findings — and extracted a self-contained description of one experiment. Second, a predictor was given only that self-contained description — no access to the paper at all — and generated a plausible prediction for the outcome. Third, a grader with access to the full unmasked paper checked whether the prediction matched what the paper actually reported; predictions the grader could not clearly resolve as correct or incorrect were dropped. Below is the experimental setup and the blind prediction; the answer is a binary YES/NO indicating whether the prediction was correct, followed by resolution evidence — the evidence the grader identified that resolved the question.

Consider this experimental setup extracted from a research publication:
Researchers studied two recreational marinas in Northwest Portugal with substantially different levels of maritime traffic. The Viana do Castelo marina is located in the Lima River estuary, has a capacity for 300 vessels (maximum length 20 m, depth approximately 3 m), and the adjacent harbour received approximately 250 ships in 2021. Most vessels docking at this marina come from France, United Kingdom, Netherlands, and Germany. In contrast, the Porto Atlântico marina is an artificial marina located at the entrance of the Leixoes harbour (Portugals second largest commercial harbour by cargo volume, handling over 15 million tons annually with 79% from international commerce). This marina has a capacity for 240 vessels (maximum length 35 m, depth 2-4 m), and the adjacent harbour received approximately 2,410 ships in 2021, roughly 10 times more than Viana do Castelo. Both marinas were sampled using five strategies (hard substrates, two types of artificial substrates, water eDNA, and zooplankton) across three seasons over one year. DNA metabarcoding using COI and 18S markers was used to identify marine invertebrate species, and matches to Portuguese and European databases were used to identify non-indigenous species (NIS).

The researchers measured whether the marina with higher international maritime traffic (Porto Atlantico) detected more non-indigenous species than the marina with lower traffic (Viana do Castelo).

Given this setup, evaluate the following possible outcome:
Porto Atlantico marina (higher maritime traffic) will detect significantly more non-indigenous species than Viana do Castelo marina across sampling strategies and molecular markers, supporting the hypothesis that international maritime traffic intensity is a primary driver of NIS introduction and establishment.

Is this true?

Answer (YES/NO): NO